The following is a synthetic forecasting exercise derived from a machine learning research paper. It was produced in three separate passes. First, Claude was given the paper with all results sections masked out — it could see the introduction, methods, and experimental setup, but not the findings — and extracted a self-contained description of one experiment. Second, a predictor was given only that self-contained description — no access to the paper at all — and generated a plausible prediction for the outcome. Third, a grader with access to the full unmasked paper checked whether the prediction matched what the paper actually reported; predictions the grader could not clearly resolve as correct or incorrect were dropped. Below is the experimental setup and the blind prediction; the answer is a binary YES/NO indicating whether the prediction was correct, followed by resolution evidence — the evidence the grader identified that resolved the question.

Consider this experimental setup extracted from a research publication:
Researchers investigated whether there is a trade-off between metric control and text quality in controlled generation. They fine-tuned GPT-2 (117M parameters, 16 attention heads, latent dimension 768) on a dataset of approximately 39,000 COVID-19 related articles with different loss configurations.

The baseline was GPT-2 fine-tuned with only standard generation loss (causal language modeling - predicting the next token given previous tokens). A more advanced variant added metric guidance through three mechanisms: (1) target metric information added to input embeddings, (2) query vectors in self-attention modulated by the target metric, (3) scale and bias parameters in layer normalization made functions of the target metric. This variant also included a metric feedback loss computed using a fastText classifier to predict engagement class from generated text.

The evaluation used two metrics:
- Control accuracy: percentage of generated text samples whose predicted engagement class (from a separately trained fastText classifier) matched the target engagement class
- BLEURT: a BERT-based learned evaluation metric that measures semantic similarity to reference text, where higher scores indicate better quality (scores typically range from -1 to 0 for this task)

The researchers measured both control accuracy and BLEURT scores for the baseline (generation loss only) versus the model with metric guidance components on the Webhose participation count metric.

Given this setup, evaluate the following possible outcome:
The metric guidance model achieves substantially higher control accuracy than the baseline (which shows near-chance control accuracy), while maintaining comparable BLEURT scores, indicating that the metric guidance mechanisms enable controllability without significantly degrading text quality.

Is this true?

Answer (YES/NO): NO